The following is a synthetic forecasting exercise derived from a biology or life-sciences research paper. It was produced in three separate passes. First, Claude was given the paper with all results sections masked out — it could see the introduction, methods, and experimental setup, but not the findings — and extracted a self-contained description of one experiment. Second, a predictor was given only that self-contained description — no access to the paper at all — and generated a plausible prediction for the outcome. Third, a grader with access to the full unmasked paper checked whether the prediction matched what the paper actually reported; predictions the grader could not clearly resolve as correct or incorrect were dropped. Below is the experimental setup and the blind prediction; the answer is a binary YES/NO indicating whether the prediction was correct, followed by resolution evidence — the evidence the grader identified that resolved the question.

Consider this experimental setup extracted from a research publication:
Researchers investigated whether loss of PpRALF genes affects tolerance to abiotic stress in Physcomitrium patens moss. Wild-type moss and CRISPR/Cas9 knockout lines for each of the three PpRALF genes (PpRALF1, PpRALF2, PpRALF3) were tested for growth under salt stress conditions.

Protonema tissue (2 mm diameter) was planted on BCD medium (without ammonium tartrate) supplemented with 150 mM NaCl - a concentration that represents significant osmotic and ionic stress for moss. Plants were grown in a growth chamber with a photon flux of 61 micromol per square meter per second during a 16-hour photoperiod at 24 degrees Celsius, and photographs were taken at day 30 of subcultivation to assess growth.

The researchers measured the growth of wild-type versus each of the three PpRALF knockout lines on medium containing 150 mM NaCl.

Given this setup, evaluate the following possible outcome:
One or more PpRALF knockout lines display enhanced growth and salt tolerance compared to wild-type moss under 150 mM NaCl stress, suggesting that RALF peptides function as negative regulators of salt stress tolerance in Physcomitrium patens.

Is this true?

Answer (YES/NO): YES